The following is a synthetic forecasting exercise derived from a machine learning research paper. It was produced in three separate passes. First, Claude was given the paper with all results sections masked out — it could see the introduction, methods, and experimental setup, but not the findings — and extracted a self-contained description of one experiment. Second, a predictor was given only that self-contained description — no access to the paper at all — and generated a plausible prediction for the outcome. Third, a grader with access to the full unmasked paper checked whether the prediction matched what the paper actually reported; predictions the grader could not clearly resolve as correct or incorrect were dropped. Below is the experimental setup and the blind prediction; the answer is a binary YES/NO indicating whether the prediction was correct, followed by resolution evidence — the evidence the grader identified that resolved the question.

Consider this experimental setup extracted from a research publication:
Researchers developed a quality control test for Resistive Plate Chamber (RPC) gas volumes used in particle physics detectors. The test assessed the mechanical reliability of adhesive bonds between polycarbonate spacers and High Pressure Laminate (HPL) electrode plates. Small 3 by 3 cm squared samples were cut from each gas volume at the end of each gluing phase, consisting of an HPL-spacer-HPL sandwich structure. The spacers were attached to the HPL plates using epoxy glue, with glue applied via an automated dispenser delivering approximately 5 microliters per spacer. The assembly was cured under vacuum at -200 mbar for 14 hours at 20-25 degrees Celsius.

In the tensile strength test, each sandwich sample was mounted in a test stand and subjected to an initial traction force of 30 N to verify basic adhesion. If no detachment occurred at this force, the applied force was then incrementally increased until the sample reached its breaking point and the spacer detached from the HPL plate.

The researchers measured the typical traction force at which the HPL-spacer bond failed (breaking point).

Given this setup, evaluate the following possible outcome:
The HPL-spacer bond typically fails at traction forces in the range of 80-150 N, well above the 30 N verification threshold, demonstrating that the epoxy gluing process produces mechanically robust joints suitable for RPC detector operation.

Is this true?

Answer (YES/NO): NO